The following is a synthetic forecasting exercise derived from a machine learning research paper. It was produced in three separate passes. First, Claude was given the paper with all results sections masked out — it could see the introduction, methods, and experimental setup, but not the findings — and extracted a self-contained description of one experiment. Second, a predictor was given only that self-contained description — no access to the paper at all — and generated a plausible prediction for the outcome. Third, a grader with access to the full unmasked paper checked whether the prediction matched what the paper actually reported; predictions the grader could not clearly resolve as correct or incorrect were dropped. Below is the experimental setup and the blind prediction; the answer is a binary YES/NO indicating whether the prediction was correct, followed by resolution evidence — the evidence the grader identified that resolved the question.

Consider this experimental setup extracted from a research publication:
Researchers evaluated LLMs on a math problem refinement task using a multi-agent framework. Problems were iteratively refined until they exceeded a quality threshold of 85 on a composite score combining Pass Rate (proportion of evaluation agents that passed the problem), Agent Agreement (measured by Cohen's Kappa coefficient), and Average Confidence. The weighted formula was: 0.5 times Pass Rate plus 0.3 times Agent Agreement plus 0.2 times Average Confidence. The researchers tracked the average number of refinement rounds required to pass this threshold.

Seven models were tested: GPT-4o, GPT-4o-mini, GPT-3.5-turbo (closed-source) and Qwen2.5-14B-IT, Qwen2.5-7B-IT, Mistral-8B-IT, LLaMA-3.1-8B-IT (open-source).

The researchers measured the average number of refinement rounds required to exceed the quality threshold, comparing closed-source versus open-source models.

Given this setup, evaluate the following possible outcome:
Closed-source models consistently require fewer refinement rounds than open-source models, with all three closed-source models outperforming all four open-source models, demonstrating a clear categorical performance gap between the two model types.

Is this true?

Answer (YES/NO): NO